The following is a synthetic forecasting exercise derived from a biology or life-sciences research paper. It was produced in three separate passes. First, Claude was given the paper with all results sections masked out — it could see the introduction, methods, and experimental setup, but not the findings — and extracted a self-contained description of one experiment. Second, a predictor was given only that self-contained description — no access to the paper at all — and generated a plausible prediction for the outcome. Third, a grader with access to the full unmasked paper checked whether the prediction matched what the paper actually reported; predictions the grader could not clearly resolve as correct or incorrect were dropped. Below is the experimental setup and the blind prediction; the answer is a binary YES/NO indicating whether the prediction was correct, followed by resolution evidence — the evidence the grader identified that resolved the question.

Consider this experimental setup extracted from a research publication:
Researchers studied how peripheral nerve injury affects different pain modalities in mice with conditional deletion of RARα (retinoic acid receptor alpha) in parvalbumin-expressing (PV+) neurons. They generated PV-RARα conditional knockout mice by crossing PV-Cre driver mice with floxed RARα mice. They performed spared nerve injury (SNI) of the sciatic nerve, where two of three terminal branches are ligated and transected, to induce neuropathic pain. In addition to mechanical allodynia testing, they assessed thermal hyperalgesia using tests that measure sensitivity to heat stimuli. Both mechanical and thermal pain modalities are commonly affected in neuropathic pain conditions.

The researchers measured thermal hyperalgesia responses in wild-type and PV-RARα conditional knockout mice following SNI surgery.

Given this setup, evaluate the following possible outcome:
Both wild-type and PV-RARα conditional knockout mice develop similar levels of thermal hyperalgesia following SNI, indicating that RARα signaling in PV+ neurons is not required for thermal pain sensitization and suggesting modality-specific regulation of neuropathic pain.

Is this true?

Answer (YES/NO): YES